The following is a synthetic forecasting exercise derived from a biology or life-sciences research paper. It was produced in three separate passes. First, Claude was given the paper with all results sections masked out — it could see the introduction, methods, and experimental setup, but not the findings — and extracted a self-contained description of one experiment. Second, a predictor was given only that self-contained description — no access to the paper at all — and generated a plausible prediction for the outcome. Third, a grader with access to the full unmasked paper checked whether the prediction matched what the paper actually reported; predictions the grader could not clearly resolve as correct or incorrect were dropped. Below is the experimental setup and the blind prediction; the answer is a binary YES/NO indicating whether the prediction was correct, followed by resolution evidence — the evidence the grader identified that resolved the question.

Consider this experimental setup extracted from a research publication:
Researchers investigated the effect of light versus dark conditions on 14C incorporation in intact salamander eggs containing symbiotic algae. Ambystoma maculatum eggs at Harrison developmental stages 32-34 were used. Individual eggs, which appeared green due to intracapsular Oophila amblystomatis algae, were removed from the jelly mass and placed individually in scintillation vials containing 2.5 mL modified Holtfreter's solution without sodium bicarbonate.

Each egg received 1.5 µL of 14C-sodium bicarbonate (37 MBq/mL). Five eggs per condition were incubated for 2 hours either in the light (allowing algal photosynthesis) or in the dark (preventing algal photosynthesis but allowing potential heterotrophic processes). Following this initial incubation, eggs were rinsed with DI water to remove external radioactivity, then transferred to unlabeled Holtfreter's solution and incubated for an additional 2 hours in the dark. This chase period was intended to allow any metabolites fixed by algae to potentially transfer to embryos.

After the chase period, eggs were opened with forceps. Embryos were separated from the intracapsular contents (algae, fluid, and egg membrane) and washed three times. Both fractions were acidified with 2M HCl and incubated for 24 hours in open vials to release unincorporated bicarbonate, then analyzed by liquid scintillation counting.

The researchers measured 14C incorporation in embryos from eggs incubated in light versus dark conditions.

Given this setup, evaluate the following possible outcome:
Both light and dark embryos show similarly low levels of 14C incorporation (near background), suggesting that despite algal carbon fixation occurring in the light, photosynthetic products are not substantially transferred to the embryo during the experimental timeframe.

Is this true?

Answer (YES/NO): NO